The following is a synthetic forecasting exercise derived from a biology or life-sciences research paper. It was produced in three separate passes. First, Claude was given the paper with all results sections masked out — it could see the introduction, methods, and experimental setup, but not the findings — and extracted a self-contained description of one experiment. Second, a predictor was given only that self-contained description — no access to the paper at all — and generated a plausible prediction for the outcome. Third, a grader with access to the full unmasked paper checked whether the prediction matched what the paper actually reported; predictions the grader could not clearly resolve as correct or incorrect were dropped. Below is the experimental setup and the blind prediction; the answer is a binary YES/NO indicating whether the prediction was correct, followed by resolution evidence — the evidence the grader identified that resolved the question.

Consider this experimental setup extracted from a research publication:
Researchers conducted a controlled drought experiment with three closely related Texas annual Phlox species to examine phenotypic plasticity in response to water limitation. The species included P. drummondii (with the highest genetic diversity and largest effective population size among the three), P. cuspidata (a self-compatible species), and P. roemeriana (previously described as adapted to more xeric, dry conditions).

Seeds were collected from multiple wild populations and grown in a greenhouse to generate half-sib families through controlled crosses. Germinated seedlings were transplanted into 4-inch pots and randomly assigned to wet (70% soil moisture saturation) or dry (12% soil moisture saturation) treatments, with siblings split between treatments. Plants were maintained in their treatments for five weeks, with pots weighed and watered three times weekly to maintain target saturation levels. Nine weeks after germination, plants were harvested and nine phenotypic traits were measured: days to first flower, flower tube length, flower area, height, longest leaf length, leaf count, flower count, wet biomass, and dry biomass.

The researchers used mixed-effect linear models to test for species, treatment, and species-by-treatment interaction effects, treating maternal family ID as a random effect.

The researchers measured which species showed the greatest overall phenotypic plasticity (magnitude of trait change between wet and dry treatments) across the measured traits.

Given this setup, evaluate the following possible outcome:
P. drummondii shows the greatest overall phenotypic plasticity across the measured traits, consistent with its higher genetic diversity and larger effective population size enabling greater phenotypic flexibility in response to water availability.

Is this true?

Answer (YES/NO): YES